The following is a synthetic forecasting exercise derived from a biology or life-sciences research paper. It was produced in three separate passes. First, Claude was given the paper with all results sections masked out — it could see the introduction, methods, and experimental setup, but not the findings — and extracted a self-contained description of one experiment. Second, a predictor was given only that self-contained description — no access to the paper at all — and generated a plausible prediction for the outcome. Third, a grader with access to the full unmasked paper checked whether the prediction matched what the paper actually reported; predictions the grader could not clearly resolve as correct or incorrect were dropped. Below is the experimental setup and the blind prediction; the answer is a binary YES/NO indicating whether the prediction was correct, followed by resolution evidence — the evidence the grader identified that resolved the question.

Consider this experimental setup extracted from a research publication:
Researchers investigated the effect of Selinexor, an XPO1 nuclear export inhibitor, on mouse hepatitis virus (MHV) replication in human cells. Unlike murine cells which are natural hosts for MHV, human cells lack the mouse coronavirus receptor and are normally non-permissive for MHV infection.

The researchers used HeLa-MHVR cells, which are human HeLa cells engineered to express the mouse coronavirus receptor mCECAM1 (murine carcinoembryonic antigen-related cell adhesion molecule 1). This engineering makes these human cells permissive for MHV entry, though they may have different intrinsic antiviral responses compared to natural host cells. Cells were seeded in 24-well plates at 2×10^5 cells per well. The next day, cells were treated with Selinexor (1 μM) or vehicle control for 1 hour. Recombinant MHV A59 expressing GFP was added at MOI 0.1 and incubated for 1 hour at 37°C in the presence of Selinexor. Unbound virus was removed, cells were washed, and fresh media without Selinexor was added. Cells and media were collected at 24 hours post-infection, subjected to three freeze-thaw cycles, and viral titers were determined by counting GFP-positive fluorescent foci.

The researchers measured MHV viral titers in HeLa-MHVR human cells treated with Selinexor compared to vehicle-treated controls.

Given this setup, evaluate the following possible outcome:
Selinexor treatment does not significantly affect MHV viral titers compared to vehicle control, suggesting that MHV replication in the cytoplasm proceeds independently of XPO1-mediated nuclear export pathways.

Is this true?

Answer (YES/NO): NO